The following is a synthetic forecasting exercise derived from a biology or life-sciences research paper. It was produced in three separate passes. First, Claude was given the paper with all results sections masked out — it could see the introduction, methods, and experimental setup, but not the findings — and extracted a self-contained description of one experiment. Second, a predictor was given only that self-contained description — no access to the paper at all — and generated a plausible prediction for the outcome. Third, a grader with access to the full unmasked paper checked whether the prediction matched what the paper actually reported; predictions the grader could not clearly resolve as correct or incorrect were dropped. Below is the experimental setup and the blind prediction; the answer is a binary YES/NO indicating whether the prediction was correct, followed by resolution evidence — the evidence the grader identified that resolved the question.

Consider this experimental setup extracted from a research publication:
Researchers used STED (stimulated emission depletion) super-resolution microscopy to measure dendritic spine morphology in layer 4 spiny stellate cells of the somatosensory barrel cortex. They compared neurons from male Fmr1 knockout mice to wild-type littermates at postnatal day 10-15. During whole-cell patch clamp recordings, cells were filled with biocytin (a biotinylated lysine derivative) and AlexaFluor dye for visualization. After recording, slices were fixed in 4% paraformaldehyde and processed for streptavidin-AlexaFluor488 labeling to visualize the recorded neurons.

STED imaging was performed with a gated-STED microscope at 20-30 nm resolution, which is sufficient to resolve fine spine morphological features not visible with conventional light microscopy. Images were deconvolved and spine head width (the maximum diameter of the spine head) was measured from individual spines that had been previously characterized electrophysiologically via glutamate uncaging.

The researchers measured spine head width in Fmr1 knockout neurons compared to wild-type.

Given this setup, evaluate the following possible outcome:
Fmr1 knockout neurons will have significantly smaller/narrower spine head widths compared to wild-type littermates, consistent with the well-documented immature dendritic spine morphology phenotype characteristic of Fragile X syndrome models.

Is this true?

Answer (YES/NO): NO